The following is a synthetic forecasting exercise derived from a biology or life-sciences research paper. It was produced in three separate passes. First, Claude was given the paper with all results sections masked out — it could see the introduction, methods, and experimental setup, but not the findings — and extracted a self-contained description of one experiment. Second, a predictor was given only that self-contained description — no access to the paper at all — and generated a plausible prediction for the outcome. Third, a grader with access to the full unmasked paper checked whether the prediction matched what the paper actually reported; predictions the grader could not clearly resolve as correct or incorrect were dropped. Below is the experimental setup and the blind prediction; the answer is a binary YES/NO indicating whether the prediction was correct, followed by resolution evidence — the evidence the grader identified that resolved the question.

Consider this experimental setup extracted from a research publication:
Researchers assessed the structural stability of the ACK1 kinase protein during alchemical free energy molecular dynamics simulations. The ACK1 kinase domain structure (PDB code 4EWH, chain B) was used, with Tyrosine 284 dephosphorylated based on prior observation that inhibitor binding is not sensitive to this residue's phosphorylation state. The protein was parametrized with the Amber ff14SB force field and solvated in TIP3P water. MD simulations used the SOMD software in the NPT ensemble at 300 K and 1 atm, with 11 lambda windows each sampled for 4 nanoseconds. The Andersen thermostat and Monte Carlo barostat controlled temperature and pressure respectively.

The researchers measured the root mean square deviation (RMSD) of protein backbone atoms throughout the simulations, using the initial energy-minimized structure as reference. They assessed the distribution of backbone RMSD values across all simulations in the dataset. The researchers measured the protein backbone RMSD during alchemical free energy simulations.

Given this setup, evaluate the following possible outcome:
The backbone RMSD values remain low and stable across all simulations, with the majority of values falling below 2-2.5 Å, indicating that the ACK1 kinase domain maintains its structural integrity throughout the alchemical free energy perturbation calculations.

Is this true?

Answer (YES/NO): YES